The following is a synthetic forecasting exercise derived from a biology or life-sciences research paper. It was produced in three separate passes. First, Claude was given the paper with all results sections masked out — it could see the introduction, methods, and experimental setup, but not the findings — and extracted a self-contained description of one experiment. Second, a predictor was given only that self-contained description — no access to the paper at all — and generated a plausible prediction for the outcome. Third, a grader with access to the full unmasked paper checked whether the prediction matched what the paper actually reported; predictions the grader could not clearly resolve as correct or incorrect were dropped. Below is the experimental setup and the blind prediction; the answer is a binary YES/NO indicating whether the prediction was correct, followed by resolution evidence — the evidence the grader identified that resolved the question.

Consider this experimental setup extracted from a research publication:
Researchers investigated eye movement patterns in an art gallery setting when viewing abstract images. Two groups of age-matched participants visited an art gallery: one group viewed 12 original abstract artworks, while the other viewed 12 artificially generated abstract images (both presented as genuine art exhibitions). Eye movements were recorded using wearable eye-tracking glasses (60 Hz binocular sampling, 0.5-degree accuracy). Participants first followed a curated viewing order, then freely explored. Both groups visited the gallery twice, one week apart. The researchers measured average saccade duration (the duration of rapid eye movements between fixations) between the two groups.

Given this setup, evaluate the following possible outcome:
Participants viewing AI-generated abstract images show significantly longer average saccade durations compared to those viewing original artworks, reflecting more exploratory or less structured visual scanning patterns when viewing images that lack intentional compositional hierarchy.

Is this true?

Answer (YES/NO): NO